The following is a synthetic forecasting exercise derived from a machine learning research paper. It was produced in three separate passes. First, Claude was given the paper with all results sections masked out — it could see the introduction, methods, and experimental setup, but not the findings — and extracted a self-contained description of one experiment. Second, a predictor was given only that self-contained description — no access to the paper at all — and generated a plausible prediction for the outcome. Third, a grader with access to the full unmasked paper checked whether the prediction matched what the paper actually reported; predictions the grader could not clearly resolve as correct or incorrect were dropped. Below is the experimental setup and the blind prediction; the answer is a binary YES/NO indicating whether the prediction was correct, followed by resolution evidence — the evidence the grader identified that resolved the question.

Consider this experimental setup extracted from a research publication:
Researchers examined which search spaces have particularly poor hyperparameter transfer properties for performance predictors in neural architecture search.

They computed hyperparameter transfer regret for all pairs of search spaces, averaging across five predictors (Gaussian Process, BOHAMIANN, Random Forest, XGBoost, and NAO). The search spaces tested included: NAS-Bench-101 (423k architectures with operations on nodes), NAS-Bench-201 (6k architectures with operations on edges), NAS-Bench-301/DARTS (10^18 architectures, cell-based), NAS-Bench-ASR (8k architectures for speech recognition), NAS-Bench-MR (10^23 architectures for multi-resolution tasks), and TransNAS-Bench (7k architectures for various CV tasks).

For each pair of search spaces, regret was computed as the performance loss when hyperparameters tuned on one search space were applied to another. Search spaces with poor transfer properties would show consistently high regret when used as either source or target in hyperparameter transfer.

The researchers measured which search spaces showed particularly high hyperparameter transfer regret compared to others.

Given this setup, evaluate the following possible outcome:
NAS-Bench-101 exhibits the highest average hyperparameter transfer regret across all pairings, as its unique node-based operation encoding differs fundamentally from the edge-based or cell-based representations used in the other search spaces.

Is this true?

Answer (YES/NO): NO